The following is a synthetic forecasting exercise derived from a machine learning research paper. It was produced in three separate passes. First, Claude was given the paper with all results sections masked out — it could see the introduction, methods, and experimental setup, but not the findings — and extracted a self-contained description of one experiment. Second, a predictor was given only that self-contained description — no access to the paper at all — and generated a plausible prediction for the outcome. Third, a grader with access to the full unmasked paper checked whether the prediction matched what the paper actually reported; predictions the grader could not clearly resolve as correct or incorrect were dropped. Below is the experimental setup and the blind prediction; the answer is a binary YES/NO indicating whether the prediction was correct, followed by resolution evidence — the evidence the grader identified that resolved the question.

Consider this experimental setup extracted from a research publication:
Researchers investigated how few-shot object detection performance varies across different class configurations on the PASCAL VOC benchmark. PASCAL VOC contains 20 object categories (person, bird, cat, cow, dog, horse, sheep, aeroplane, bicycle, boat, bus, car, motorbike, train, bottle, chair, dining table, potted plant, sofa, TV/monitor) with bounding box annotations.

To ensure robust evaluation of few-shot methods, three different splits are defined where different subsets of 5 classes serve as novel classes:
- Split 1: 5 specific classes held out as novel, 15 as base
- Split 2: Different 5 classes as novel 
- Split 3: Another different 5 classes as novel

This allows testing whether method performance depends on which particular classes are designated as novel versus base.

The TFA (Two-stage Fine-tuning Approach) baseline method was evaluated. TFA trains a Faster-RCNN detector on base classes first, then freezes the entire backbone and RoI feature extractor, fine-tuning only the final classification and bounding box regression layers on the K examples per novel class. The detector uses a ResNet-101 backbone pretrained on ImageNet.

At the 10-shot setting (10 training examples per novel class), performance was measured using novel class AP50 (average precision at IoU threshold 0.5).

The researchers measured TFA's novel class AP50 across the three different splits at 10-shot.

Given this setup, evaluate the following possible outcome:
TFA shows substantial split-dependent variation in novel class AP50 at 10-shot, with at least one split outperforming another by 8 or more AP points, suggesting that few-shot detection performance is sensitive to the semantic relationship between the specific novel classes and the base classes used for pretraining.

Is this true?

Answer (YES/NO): YES